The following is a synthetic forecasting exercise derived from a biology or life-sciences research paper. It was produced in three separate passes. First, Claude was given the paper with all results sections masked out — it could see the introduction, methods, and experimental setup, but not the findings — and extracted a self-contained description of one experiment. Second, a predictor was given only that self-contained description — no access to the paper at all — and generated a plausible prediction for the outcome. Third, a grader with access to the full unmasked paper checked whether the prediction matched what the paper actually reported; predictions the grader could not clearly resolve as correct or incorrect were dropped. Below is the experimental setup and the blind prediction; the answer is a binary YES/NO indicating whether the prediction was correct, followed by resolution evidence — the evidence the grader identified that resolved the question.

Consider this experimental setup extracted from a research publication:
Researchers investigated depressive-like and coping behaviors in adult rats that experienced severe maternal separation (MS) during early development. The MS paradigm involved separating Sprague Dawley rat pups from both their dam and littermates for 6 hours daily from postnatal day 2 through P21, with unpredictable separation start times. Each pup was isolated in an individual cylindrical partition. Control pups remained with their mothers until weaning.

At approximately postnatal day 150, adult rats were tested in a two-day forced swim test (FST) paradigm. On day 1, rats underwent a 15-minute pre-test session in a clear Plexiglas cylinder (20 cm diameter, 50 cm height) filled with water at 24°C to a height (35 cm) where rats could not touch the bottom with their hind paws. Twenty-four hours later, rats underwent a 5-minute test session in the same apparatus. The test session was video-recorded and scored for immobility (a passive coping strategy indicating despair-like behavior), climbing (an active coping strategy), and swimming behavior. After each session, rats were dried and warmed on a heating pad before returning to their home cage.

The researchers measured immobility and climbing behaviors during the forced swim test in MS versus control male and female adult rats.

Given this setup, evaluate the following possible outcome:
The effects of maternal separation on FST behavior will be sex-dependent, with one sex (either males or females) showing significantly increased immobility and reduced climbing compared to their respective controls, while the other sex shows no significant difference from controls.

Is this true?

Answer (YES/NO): YES